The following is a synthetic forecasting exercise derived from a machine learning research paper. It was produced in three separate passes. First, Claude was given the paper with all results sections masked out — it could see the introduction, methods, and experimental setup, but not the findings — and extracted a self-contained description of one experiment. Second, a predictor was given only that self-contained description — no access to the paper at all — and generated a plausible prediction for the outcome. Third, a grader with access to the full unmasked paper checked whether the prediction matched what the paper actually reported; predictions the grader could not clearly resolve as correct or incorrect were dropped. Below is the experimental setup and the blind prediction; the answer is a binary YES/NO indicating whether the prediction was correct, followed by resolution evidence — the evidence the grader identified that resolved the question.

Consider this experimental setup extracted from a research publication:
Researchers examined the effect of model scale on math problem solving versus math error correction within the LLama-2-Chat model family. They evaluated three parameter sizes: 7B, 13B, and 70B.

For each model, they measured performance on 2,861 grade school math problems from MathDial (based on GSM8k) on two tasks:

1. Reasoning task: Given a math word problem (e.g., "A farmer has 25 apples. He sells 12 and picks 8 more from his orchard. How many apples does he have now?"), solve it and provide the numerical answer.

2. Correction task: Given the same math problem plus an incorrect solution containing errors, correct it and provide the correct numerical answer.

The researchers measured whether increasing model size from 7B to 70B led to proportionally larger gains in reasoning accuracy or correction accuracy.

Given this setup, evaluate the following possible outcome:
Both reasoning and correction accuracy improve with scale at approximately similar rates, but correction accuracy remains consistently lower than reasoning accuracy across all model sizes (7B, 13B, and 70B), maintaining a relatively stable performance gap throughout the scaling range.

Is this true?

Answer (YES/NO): NO